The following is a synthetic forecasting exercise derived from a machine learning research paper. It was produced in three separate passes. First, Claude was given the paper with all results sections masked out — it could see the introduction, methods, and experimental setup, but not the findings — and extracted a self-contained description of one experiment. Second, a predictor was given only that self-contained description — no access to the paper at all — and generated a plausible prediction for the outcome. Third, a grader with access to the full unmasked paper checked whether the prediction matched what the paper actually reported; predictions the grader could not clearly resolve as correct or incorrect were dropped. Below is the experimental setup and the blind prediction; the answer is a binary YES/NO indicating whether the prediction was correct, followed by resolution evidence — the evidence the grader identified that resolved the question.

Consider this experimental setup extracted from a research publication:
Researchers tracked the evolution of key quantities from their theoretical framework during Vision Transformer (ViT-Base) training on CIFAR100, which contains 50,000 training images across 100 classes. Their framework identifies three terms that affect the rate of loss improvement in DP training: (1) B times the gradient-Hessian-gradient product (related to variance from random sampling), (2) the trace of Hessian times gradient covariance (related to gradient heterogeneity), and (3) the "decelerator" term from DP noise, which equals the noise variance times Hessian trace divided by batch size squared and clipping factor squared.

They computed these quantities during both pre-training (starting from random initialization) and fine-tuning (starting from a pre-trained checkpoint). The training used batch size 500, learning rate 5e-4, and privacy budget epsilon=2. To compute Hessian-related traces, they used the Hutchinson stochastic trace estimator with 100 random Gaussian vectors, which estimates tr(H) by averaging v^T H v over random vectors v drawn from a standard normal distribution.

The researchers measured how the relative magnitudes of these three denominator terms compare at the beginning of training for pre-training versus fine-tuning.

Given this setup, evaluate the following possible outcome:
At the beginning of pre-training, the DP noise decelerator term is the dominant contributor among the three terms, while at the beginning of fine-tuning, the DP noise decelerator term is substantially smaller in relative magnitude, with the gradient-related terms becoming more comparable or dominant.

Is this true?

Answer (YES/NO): YES